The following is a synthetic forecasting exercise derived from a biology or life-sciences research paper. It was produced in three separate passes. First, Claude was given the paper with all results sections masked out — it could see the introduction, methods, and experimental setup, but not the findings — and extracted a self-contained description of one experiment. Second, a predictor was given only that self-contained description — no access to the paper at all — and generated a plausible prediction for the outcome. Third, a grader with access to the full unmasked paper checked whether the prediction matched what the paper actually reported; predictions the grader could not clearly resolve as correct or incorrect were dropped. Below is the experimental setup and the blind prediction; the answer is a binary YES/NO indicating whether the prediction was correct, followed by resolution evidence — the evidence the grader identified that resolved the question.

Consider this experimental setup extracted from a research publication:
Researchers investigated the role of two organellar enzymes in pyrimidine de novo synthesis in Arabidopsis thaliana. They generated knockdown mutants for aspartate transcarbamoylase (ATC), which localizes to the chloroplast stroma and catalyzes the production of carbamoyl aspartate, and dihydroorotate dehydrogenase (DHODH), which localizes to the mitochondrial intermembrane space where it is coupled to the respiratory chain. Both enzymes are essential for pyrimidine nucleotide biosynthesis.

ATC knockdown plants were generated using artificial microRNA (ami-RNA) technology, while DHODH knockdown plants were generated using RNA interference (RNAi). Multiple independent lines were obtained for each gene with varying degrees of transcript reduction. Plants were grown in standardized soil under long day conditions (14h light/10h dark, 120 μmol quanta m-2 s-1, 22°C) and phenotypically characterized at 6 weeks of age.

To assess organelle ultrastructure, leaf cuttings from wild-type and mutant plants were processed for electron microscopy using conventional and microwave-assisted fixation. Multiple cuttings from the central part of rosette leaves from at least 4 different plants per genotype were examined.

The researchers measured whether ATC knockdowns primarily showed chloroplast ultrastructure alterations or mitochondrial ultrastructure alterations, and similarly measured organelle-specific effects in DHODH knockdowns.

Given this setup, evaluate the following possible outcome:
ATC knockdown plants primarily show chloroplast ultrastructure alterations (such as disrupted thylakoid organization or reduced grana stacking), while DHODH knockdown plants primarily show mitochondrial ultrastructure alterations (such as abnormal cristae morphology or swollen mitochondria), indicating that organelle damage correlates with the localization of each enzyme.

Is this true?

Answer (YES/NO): YES